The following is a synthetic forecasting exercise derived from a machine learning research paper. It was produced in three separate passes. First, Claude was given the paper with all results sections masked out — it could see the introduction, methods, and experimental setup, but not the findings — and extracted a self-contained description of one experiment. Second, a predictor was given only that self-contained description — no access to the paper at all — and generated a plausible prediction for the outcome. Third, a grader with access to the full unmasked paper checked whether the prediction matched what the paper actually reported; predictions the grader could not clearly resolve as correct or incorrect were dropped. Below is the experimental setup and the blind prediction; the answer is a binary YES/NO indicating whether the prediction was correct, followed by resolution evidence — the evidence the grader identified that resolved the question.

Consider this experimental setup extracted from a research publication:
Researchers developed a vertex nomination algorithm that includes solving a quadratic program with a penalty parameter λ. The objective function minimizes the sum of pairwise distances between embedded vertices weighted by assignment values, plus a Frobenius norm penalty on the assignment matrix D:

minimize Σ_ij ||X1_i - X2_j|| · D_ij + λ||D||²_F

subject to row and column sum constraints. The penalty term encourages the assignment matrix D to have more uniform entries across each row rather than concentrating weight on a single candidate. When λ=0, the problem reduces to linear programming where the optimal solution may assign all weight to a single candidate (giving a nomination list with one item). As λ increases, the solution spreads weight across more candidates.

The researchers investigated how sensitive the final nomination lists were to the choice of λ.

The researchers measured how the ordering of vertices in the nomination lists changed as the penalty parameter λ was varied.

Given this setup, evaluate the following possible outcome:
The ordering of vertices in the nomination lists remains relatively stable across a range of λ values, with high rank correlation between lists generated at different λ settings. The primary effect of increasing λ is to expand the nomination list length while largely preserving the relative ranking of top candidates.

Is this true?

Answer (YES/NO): YES